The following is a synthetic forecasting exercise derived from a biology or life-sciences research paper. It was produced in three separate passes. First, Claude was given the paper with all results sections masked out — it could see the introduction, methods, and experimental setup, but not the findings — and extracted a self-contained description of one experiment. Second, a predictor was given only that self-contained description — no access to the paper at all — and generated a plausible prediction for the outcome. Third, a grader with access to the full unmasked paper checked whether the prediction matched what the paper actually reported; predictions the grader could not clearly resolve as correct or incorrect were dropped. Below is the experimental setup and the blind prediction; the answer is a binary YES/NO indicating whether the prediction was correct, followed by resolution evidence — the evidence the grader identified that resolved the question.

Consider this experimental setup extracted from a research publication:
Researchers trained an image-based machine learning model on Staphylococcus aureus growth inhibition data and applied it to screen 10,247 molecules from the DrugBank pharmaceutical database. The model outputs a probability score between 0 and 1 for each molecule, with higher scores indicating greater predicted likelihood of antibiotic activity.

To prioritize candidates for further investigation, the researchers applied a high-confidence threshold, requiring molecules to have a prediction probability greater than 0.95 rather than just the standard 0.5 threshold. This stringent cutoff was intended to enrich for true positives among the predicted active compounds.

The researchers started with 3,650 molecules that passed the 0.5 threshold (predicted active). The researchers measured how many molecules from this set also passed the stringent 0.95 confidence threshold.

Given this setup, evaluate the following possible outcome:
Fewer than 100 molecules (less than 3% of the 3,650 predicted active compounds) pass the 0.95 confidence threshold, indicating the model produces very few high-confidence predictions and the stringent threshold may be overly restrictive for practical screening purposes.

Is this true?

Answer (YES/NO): NO